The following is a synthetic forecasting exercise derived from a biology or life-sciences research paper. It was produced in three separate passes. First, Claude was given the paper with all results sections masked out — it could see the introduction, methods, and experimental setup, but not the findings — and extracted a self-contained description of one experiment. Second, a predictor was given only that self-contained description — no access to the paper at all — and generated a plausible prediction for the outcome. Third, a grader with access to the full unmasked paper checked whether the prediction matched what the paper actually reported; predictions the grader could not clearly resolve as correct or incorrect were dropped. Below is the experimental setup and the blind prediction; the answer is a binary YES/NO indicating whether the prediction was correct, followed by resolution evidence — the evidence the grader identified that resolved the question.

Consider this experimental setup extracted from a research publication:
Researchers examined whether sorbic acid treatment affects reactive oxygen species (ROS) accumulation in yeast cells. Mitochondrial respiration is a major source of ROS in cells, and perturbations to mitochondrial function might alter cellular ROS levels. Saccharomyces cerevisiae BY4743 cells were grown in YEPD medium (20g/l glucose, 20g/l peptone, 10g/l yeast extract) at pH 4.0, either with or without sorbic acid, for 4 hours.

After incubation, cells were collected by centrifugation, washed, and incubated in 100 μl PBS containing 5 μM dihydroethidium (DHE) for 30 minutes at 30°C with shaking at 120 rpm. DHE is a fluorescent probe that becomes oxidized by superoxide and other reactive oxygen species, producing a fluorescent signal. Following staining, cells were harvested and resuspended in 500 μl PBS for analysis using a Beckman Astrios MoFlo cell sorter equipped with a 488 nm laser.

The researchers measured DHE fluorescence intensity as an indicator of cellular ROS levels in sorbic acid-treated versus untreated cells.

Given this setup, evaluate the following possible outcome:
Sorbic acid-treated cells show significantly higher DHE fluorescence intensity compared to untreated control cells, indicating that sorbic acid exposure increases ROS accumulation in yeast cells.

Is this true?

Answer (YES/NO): YES